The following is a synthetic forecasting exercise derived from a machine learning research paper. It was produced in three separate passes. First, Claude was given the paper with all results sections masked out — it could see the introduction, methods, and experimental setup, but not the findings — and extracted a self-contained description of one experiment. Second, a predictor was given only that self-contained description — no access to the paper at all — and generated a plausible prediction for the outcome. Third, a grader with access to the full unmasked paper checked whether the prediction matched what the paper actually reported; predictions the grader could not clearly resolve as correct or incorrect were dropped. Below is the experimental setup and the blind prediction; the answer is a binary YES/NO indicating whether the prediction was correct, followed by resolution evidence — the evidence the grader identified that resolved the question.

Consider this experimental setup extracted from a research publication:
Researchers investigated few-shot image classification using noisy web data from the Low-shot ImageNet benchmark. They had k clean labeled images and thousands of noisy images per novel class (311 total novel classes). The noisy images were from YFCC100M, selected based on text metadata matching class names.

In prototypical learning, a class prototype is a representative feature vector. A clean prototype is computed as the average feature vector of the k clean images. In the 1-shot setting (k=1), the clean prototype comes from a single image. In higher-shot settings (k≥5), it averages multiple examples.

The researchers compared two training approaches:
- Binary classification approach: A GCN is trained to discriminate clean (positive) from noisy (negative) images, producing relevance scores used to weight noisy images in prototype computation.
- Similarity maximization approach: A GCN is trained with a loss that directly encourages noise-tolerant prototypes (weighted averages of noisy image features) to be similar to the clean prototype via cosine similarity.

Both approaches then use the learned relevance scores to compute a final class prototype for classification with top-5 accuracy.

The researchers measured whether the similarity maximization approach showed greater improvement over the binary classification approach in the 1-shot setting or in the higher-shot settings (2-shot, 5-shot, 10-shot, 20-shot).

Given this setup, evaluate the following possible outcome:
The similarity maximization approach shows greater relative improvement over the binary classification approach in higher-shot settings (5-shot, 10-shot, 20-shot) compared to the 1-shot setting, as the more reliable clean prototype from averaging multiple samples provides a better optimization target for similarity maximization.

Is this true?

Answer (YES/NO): NO